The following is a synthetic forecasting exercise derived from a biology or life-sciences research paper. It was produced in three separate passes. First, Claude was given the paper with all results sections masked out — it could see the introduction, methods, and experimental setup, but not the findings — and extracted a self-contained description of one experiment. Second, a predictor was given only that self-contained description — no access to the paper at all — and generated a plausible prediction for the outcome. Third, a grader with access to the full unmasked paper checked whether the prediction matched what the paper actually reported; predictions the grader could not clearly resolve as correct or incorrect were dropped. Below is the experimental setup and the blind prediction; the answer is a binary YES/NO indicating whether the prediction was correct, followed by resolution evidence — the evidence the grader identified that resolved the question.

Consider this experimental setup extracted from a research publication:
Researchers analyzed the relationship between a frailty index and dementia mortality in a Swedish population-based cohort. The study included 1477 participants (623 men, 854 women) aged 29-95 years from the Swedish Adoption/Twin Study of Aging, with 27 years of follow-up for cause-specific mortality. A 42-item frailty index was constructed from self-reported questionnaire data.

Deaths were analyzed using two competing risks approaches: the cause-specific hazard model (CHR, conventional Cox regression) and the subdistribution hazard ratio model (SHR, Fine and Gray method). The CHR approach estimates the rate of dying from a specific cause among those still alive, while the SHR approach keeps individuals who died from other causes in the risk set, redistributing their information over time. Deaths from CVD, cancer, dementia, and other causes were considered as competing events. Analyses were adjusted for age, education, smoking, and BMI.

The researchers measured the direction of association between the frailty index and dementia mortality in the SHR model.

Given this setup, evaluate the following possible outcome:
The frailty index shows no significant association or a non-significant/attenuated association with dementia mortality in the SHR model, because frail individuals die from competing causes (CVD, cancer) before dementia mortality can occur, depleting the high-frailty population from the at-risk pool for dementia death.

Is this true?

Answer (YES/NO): NO